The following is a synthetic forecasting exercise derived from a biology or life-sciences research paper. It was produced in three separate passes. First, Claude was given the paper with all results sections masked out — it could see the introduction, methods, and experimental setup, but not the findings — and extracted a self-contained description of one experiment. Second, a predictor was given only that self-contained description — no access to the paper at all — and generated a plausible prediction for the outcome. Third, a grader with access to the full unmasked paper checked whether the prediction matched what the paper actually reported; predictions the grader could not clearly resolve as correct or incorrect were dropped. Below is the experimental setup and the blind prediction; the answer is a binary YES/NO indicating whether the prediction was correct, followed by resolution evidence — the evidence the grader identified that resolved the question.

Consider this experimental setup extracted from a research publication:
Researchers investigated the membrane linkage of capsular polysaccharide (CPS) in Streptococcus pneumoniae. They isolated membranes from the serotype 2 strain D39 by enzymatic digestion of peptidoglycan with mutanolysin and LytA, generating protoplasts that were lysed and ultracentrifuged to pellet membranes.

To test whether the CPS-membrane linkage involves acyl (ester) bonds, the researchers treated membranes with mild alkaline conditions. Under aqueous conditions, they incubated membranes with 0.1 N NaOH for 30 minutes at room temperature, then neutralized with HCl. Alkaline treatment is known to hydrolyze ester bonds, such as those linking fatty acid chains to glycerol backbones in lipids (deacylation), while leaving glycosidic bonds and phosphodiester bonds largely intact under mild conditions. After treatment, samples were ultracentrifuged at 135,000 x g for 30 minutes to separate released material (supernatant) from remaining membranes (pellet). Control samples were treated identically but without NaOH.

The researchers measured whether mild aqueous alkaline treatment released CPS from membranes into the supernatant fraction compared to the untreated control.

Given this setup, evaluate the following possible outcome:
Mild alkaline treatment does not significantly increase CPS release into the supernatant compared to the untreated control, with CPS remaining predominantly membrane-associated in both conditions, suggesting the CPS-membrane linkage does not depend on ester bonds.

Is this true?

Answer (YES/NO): NO